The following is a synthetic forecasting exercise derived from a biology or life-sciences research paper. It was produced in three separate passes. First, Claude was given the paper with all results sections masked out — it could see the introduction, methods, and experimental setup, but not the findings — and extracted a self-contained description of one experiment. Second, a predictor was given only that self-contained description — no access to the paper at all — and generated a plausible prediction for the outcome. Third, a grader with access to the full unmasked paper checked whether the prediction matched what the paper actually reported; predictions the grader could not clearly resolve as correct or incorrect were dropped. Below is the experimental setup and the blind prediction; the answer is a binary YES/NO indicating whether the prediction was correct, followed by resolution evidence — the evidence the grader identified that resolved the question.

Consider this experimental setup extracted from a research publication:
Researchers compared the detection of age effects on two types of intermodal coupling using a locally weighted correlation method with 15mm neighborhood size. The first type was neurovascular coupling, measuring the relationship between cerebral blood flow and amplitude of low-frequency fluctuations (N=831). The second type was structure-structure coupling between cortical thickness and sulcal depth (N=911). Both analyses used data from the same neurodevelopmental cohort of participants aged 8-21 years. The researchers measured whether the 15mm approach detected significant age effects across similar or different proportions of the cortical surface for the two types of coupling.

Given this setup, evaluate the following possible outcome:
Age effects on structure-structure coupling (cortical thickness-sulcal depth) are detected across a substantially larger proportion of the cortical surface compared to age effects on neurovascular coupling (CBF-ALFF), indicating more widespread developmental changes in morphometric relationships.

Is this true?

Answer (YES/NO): YES